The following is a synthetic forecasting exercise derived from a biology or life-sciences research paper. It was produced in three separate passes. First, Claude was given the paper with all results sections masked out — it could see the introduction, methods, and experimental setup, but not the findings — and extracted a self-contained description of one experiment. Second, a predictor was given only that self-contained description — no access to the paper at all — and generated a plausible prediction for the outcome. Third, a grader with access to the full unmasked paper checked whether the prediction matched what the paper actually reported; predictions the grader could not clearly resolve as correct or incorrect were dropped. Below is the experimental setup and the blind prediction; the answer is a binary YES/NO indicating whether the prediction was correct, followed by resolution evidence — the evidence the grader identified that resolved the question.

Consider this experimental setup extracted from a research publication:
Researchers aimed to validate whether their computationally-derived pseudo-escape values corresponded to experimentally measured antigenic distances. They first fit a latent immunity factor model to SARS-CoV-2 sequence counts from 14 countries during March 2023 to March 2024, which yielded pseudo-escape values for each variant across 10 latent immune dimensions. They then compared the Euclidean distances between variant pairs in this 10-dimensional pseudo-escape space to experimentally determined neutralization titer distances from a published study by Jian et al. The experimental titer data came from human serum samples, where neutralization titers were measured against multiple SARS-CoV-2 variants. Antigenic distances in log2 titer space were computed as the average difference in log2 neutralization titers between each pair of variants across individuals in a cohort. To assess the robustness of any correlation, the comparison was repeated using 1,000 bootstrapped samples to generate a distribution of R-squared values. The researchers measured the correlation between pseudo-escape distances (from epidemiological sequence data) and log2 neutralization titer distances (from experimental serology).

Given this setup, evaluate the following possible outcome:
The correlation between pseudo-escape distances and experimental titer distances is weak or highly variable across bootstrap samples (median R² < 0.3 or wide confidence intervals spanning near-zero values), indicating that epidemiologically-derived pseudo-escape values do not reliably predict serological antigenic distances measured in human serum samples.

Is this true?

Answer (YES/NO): NO